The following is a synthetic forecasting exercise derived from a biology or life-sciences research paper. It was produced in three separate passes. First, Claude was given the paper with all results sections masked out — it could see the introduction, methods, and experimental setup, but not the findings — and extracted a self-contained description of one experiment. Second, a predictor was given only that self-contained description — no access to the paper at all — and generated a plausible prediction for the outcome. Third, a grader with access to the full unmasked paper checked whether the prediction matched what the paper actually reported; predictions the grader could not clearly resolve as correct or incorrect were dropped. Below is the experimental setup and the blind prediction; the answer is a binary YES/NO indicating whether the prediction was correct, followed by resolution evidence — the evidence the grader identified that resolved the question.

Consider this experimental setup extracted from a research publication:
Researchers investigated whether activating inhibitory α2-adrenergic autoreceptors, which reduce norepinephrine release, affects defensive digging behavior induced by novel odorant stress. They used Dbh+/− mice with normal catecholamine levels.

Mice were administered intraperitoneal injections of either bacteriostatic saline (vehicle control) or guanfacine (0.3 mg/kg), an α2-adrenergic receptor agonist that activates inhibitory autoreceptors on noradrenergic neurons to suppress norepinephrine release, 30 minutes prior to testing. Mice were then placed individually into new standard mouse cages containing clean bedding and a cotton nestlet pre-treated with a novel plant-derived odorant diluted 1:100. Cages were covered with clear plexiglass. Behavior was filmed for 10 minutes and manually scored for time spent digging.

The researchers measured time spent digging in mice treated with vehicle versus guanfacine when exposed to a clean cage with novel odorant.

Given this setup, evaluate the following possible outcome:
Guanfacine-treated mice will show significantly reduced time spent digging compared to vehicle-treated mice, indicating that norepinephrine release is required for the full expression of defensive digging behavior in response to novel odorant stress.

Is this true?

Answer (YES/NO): YES